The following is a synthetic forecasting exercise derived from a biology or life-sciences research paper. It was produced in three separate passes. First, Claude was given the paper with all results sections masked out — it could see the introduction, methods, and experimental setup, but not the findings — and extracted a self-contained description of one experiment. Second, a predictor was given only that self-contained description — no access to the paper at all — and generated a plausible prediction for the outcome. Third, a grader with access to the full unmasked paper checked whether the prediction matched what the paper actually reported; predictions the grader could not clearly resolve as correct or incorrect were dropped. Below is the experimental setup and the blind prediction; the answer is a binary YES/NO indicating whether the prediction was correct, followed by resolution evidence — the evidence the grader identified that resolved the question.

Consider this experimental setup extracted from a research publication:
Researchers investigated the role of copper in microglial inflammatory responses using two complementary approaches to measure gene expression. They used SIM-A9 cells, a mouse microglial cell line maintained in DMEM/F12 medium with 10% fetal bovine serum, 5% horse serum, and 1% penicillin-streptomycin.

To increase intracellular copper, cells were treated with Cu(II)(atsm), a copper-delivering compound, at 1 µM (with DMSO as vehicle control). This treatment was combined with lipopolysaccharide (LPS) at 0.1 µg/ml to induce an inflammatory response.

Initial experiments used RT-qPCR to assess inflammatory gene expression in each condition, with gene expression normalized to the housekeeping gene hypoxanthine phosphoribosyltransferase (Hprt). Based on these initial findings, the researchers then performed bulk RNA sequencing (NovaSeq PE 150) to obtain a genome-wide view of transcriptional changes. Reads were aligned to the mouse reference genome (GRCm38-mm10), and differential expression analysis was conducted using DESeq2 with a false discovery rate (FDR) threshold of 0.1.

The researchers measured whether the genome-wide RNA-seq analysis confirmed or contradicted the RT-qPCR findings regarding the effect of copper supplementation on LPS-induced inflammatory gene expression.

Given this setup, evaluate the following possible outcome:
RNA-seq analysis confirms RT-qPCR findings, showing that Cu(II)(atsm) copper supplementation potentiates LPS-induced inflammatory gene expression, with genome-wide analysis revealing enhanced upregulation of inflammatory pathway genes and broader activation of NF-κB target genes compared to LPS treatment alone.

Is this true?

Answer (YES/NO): NO